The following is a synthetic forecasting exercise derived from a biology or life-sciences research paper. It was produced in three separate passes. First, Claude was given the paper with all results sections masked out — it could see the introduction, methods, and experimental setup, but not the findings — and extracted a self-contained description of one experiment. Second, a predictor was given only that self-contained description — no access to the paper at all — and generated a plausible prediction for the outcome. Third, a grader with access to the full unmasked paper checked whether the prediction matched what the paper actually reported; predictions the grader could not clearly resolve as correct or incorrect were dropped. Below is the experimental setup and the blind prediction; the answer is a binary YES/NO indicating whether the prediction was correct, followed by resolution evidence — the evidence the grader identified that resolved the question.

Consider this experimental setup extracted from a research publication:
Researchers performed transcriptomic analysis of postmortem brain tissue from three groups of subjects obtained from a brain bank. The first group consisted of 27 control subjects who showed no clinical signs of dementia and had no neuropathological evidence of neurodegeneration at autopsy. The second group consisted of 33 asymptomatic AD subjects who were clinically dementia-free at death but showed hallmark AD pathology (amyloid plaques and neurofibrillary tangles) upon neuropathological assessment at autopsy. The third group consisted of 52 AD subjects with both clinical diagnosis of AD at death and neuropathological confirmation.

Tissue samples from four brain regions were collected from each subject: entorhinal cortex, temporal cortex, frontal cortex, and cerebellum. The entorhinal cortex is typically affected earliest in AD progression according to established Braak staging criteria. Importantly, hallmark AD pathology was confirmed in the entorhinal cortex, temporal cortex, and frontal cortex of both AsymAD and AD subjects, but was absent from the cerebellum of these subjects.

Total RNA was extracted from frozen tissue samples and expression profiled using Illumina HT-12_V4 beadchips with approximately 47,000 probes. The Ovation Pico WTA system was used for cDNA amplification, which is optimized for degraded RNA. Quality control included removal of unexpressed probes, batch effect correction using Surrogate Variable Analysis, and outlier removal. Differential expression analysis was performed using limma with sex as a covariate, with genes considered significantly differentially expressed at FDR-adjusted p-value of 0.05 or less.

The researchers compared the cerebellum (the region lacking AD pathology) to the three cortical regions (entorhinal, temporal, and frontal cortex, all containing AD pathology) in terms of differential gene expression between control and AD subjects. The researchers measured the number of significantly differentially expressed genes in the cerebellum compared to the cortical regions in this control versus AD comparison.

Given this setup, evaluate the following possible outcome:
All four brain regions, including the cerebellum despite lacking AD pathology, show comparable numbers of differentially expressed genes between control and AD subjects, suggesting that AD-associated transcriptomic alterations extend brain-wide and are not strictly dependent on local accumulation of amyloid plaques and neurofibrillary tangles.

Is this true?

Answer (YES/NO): NO